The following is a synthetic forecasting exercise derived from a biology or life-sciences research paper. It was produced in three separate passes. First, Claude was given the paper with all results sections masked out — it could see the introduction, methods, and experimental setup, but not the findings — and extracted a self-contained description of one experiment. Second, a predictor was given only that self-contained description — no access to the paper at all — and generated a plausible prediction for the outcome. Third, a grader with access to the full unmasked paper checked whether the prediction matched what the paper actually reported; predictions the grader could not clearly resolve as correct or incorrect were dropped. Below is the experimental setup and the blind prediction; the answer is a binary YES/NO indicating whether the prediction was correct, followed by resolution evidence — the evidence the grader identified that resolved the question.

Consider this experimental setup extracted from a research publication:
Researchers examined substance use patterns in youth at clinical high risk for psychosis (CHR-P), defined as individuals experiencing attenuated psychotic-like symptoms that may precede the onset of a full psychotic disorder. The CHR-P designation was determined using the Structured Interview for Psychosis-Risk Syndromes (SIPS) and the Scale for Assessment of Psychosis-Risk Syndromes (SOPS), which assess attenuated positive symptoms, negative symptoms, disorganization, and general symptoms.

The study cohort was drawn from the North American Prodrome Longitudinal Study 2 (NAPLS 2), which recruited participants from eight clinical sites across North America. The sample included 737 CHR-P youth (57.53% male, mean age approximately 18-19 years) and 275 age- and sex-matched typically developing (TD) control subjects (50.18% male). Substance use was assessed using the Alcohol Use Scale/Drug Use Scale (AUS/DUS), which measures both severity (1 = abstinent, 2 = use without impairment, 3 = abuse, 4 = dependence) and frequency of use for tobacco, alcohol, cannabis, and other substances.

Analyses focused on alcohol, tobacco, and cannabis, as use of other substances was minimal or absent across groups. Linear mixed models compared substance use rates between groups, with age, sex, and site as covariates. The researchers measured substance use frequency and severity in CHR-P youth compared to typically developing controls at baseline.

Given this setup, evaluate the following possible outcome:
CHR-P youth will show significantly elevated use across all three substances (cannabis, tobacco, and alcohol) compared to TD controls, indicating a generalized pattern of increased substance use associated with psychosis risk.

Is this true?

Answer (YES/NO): YES